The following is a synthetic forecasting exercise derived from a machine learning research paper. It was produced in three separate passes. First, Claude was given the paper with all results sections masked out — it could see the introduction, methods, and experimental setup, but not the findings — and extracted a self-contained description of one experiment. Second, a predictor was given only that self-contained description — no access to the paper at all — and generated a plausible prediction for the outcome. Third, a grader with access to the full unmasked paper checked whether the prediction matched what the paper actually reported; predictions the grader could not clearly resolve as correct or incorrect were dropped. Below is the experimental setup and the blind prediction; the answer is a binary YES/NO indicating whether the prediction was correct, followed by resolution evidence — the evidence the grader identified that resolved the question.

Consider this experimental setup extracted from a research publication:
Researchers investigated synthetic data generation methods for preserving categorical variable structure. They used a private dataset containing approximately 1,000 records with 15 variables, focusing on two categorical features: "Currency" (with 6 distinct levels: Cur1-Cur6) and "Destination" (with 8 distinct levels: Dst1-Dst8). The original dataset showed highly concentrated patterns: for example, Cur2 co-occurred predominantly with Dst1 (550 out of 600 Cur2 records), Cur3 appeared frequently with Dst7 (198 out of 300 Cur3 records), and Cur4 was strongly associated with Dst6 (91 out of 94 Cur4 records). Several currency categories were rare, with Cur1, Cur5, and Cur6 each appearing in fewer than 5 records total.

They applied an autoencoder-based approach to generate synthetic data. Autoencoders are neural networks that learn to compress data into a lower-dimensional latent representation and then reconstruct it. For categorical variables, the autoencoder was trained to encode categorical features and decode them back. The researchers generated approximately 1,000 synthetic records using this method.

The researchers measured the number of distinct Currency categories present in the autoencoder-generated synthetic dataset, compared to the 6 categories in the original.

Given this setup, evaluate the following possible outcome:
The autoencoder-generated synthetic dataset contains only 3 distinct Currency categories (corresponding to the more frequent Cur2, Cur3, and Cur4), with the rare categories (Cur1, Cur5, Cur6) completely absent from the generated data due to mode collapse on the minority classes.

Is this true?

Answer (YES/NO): NO